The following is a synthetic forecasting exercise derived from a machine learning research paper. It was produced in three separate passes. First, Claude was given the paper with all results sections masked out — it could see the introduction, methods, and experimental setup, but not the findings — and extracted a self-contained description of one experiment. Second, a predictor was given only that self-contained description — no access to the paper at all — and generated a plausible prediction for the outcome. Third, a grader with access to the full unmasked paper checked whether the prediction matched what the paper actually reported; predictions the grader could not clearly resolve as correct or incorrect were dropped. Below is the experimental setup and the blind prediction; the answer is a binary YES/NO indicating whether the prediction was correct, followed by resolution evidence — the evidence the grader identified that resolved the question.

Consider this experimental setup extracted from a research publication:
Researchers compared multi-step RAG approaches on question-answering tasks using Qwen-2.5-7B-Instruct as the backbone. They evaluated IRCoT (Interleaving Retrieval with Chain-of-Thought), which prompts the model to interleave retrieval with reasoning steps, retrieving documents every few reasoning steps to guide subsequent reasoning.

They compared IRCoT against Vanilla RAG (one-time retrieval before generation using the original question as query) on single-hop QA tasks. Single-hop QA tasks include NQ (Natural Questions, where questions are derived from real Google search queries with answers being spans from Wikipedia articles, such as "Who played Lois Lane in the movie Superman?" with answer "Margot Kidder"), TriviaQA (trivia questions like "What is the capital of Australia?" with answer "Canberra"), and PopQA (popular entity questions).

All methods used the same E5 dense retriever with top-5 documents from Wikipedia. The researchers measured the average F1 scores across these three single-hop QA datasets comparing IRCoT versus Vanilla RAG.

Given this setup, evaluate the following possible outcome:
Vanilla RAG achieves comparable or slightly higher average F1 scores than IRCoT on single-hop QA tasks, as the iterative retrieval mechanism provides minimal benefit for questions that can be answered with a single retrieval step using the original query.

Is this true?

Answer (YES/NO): NO